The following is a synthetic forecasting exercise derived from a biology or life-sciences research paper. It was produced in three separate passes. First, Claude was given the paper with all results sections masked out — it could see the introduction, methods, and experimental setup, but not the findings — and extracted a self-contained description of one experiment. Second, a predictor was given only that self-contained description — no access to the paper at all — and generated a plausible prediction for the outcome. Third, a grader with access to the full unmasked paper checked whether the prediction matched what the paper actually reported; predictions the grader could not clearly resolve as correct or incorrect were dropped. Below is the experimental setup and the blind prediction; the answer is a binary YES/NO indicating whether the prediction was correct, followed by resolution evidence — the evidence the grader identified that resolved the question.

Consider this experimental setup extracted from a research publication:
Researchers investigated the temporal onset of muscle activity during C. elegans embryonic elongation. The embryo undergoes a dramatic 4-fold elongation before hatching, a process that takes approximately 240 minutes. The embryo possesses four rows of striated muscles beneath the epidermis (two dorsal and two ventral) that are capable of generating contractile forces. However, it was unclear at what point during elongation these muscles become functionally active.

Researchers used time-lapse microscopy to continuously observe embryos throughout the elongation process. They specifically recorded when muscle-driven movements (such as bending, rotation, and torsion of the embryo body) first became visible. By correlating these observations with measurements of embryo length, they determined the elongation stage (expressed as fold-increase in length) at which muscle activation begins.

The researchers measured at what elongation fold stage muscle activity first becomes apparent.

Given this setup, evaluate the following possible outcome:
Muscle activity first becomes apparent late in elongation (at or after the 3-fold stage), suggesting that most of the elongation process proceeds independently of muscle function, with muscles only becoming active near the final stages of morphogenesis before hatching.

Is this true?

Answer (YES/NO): NO